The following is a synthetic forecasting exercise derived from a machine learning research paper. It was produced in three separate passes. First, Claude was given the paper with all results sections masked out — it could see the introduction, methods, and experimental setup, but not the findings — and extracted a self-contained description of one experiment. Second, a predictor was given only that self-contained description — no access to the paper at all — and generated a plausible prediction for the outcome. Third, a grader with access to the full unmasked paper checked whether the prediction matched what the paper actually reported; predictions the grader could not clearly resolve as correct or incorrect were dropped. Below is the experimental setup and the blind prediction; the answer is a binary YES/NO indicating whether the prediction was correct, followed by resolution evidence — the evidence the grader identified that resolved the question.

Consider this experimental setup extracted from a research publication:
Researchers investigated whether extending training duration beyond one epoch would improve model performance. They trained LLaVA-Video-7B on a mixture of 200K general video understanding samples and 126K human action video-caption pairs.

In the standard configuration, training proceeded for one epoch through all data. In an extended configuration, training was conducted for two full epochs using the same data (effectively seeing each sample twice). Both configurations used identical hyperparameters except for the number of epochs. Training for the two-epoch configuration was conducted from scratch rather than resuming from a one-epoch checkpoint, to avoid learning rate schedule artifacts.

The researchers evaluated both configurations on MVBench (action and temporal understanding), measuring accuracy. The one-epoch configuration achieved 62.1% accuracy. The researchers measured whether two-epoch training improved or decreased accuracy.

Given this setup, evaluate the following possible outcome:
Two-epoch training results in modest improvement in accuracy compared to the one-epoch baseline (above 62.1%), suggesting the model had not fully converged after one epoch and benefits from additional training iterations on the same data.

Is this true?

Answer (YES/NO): NO